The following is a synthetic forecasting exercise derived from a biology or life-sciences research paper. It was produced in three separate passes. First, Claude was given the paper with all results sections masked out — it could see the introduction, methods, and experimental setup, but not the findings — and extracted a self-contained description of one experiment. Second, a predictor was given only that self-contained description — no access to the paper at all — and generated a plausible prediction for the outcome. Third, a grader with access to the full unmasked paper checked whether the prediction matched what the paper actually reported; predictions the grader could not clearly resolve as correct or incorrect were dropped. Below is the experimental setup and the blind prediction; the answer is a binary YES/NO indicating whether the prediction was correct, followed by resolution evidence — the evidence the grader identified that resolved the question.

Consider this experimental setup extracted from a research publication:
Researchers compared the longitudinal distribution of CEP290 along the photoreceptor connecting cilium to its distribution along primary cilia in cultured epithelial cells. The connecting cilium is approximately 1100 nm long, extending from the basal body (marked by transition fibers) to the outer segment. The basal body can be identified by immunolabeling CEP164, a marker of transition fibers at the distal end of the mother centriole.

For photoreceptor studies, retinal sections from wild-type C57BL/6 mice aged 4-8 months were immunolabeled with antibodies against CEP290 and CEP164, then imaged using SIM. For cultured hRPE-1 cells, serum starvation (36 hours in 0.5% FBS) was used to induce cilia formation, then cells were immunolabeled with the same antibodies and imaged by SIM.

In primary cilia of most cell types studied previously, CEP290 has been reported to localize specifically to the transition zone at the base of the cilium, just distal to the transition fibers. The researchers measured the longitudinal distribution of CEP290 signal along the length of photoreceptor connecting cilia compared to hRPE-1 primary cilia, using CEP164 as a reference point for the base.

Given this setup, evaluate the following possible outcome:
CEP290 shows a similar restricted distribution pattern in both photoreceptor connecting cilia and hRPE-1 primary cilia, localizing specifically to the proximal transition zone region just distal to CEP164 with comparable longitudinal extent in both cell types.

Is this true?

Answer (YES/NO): NO